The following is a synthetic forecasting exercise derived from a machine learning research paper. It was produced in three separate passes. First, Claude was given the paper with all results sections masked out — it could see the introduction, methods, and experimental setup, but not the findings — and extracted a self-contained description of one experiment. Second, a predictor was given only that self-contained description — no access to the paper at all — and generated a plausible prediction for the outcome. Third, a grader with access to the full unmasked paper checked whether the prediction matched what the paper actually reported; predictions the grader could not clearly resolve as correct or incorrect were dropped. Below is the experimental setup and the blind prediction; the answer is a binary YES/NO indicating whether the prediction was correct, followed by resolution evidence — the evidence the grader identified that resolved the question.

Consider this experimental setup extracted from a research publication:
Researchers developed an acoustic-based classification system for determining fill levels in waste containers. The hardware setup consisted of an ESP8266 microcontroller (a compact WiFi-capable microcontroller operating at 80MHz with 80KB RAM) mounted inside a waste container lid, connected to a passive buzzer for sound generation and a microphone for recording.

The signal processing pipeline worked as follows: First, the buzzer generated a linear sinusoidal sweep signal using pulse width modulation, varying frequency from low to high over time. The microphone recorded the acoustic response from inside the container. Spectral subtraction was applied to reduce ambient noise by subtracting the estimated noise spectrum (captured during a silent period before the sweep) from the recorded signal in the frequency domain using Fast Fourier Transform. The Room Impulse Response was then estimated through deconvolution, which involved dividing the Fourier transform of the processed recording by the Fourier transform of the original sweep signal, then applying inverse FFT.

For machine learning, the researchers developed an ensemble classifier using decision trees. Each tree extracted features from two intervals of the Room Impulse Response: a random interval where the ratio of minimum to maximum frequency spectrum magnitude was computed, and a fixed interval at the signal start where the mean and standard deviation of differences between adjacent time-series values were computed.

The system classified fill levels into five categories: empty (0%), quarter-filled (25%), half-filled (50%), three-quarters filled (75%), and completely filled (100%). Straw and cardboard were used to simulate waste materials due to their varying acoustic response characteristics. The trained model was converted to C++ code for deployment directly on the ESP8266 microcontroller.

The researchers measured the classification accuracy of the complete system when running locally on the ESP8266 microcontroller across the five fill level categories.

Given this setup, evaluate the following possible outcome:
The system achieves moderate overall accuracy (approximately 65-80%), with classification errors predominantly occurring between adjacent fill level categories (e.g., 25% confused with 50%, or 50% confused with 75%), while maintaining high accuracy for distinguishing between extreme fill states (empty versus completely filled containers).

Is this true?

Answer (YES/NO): NO